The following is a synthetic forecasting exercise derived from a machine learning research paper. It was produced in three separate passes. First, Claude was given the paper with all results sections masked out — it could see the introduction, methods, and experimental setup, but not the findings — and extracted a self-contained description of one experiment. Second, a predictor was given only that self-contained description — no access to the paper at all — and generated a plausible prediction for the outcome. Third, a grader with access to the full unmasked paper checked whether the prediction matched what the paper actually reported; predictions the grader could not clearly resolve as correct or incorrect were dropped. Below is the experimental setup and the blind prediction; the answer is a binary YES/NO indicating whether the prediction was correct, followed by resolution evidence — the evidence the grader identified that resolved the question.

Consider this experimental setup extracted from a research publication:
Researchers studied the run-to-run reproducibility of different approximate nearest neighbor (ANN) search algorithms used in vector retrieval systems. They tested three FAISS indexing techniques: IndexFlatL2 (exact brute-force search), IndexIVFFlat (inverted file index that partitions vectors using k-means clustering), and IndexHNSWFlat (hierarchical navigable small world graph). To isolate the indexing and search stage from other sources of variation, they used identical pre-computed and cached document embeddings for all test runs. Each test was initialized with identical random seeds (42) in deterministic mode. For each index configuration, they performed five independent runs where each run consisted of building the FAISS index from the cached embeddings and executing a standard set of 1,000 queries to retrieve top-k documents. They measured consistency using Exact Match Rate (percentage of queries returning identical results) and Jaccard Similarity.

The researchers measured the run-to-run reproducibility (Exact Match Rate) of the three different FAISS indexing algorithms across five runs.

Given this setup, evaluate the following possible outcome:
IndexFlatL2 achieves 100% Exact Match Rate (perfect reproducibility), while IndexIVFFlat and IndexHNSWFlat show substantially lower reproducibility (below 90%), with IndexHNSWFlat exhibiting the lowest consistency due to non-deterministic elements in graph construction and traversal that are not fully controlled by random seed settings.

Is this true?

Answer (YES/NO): NO